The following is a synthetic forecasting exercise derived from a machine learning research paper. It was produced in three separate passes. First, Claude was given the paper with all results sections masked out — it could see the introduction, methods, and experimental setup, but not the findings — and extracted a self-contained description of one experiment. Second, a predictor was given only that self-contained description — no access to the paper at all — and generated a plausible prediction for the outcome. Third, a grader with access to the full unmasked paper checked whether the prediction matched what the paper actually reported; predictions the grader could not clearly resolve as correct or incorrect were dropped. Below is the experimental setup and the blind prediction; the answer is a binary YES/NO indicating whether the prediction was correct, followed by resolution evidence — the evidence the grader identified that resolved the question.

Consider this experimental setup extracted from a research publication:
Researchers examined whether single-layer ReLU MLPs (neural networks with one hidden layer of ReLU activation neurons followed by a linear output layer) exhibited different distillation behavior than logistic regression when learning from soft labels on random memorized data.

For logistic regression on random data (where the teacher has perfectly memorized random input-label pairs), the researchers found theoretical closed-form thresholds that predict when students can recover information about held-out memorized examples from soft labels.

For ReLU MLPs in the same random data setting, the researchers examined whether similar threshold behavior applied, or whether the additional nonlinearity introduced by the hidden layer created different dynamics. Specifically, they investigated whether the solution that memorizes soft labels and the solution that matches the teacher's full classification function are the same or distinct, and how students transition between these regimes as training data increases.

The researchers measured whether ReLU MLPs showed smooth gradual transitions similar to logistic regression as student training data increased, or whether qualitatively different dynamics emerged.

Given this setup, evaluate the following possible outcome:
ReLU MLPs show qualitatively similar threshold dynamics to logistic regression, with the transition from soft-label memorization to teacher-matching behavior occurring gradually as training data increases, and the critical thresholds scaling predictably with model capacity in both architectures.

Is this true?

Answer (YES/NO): NO